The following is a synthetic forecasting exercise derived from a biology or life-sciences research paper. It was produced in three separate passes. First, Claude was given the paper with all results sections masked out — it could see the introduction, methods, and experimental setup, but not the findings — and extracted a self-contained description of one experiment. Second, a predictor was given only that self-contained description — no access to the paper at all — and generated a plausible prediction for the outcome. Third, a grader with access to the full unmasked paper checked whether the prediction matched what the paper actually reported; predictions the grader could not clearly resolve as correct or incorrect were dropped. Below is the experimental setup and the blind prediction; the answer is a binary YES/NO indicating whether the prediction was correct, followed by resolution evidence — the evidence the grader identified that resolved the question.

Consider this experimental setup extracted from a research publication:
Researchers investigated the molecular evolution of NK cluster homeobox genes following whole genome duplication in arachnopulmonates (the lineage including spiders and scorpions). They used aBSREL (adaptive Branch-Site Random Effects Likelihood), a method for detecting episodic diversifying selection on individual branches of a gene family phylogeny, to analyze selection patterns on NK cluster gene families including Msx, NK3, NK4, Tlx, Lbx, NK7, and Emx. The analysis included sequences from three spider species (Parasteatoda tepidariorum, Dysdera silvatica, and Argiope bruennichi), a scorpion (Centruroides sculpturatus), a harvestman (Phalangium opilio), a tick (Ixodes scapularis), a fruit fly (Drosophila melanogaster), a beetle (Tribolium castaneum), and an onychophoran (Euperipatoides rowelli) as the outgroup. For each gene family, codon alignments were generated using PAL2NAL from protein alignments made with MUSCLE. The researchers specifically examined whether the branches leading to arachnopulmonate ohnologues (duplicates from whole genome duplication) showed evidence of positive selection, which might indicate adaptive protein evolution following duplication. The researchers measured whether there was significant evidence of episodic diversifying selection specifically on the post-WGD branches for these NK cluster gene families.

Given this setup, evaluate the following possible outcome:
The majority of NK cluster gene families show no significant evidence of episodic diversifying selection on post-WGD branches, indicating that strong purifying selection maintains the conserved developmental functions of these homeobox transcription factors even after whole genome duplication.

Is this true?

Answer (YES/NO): YES